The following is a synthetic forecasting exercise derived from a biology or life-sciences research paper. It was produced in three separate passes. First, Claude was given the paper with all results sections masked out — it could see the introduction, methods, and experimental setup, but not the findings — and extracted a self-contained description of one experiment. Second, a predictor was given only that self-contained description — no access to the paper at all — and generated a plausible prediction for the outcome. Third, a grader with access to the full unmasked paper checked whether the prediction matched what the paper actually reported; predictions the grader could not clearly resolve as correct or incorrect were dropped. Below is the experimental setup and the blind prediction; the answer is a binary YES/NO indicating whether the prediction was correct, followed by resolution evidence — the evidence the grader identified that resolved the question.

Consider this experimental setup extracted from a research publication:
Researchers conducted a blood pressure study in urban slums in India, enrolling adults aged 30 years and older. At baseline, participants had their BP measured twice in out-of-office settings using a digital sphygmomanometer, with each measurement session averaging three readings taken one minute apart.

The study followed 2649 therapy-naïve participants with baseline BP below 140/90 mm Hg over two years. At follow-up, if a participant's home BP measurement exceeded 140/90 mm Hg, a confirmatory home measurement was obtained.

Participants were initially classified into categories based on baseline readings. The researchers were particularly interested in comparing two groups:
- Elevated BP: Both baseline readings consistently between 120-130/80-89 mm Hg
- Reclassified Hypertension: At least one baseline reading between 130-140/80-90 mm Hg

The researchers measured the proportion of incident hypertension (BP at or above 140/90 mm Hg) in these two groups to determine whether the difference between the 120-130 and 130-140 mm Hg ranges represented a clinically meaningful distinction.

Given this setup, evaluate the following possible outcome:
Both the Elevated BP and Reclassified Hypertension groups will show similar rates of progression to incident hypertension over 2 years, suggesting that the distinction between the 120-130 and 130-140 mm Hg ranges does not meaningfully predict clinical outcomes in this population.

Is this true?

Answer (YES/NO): NO